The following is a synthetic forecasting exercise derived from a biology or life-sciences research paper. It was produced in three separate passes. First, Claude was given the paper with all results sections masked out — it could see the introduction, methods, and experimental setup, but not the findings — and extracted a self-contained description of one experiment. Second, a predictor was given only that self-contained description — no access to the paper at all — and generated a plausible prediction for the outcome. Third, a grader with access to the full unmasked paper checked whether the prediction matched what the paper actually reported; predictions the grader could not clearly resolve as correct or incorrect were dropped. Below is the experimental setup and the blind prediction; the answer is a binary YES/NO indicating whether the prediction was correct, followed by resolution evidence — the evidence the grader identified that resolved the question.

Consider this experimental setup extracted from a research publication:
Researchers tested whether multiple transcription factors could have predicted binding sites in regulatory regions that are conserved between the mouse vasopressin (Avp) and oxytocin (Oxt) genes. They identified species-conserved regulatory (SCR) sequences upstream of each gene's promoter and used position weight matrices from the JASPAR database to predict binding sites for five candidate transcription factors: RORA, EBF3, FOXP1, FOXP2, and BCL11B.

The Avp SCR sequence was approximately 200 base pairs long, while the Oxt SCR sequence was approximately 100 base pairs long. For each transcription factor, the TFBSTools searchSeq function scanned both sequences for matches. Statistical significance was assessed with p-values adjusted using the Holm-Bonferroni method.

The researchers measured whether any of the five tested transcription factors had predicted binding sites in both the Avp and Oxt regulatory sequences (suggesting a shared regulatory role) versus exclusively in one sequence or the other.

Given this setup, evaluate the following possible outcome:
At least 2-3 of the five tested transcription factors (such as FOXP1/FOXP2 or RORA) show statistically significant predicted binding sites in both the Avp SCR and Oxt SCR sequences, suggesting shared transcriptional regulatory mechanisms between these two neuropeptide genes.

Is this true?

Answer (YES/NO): NO